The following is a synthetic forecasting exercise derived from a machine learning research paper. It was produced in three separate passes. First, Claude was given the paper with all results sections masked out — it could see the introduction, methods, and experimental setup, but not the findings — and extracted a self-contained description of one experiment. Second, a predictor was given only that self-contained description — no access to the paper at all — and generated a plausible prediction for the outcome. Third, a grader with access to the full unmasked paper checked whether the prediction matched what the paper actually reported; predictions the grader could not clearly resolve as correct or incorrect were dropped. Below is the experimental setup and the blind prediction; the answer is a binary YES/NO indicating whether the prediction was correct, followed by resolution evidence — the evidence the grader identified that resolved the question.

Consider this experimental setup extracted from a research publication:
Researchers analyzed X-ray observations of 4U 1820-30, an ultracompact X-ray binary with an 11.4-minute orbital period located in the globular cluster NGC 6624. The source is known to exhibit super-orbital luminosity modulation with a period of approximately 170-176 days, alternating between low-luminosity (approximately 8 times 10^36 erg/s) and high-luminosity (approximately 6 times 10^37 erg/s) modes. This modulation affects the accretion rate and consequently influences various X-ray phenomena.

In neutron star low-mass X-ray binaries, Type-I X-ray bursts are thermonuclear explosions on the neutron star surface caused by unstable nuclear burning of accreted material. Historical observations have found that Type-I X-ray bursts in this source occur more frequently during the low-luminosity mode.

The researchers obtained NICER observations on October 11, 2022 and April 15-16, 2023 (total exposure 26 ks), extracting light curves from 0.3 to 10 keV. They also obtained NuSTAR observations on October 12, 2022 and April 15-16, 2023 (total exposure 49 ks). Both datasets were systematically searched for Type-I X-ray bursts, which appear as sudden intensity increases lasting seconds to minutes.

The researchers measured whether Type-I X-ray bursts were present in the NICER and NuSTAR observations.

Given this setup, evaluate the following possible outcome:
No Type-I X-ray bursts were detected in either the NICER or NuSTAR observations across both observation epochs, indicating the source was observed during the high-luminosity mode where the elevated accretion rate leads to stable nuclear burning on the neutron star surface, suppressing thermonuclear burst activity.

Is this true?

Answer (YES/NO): YES